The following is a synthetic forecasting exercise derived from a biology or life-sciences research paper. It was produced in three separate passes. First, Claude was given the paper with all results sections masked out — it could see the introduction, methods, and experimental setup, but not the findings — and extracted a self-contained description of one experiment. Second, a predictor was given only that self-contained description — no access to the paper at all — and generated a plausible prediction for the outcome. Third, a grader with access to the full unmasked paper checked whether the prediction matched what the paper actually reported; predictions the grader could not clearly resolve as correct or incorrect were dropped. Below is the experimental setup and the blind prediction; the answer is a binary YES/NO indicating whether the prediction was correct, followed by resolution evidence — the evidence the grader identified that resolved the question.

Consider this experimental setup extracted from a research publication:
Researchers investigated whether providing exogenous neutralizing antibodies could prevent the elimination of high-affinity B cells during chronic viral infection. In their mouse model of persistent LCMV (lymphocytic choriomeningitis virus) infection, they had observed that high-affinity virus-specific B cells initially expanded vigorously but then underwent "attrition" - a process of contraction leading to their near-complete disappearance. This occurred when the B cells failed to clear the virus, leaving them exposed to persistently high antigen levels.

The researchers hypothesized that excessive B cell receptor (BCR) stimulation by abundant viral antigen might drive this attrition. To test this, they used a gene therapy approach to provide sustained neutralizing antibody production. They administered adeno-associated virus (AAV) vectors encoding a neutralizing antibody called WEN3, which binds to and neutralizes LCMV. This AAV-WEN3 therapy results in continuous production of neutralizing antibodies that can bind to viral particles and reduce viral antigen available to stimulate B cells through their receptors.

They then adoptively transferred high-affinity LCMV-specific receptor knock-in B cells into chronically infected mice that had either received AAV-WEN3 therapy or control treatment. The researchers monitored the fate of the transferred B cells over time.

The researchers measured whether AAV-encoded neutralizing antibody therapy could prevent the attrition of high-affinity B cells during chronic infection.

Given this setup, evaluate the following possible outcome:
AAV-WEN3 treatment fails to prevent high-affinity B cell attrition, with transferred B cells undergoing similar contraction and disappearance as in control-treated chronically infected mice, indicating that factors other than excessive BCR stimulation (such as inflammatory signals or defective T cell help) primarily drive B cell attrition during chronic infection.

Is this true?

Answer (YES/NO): NO